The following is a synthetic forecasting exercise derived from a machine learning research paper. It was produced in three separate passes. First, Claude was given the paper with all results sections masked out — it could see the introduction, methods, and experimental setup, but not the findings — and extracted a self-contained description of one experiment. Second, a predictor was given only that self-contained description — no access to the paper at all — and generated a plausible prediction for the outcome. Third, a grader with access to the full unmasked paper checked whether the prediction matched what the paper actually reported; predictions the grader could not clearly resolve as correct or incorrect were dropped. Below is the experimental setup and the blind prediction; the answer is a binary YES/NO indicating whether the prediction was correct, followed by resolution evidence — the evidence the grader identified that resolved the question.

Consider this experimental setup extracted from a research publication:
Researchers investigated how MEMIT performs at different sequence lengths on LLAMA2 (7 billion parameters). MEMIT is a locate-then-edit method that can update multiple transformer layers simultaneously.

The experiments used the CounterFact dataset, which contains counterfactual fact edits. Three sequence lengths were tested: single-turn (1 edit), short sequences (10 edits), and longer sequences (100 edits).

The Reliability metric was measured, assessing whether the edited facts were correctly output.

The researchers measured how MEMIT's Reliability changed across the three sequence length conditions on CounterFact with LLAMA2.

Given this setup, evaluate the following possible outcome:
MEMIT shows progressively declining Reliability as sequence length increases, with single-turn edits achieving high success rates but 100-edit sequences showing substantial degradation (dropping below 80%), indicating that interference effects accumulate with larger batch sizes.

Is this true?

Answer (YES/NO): NO